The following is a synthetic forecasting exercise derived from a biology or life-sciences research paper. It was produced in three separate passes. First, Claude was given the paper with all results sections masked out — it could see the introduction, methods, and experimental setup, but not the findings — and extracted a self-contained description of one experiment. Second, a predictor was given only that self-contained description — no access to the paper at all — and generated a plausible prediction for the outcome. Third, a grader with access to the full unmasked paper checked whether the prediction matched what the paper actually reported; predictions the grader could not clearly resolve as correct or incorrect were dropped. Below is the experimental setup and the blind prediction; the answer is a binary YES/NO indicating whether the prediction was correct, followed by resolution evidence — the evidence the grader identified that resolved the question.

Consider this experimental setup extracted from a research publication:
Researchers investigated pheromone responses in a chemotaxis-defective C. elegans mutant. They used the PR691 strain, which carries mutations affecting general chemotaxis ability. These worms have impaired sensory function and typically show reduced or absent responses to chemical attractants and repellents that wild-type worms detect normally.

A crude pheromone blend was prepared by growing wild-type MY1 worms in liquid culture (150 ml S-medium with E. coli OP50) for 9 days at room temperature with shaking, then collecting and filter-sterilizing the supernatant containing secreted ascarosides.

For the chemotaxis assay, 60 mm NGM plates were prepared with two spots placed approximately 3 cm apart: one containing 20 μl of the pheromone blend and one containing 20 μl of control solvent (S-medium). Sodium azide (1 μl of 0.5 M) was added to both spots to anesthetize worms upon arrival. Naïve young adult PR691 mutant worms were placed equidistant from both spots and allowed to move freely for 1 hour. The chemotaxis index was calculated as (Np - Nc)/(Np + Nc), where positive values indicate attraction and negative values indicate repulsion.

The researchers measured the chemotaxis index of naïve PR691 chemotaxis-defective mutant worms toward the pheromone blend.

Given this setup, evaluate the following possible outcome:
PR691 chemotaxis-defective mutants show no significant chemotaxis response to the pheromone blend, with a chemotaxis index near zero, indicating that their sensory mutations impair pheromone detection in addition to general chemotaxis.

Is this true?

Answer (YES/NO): YES